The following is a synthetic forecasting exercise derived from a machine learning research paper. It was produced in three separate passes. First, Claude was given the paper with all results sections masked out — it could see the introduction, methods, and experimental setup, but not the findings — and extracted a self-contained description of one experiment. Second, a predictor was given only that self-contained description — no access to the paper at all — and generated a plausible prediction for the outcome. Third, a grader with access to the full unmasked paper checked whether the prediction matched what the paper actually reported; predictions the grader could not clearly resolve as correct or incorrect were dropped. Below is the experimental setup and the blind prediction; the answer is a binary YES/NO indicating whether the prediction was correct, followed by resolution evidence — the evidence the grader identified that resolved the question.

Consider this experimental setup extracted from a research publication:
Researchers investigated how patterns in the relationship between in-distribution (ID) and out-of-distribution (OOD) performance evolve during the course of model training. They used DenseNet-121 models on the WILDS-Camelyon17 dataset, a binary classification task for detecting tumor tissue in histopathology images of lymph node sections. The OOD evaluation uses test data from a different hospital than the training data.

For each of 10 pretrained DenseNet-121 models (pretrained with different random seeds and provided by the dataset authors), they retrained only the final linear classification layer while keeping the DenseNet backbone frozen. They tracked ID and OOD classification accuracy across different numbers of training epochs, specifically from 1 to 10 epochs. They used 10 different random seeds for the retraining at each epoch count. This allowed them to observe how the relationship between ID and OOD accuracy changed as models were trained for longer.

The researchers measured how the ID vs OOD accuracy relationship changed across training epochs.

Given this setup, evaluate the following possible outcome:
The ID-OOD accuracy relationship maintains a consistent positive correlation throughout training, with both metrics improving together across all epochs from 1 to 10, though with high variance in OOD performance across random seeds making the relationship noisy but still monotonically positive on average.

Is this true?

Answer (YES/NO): NO